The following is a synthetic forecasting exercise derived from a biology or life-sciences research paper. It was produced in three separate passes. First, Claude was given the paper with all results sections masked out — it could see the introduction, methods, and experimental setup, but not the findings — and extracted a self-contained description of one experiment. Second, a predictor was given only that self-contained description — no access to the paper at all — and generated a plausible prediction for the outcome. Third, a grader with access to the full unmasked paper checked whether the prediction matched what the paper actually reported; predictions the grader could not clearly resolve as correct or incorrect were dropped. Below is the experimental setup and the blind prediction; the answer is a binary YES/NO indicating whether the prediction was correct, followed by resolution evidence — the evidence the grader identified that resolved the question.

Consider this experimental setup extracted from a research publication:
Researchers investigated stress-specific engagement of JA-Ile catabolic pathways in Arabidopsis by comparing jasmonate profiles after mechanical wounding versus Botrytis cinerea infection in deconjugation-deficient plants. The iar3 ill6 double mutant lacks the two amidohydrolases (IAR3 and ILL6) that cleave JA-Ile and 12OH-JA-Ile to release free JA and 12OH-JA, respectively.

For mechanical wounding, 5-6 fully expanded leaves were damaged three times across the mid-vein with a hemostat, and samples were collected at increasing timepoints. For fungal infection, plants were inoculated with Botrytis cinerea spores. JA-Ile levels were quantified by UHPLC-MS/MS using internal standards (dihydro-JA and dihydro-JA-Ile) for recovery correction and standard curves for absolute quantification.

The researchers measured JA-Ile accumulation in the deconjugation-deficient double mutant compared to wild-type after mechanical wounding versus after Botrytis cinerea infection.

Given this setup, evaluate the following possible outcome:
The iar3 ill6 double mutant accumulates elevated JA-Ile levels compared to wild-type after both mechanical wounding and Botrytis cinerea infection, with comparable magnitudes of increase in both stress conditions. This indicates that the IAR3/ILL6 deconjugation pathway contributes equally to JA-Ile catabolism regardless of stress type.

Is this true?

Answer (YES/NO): NO